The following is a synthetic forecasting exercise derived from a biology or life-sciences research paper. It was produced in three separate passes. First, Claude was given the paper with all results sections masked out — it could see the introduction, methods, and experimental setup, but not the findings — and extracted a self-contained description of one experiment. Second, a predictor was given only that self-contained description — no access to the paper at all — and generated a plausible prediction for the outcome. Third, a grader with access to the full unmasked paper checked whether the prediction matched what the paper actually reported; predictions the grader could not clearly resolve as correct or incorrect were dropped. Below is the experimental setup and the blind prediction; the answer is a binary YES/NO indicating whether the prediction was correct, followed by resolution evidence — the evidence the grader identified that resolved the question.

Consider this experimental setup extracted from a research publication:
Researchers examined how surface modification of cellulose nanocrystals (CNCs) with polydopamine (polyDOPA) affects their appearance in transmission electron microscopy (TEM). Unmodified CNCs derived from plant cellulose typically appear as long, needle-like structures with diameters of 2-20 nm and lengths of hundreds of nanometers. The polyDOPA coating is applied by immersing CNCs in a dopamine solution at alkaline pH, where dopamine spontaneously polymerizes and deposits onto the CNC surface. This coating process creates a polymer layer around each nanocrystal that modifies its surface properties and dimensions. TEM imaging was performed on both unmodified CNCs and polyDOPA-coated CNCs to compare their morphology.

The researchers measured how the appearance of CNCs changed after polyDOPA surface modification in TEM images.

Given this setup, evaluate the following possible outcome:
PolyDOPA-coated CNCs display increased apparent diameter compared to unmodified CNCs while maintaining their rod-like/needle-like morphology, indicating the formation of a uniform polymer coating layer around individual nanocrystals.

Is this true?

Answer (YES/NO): NO